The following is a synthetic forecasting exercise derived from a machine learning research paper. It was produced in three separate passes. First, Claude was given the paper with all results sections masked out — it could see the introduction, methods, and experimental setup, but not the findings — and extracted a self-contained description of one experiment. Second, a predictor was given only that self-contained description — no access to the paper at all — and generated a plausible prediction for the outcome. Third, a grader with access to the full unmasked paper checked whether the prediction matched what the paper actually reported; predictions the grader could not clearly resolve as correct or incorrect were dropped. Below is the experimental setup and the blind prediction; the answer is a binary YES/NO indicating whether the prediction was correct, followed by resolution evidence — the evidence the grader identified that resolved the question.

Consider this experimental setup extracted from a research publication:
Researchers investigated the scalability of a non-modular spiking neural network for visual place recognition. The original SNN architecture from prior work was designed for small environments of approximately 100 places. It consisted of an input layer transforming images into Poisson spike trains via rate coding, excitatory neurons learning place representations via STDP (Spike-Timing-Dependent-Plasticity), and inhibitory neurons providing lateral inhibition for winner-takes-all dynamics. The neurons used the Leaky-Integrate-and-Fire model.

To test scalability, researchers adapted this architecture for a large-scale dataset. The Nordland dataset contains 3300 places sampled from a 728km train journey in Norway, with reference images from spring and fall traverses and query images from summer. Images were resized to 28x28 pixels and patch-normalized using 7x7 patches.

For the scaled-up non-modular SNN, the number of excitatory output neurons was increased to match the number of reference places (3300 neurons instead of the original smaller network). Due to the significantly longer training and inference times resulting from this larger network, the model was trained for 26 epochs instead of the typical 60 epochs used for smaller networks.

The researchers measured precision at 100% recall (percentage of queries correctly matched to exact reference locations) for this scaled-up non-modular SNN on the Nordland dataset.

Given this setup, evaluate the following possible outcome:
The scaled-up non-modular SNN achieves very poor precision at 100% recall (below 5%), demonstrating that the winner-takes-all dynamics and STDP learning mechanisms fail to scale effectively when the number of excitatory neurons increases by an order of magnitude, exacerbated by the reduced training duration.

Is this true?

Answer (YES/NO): YES